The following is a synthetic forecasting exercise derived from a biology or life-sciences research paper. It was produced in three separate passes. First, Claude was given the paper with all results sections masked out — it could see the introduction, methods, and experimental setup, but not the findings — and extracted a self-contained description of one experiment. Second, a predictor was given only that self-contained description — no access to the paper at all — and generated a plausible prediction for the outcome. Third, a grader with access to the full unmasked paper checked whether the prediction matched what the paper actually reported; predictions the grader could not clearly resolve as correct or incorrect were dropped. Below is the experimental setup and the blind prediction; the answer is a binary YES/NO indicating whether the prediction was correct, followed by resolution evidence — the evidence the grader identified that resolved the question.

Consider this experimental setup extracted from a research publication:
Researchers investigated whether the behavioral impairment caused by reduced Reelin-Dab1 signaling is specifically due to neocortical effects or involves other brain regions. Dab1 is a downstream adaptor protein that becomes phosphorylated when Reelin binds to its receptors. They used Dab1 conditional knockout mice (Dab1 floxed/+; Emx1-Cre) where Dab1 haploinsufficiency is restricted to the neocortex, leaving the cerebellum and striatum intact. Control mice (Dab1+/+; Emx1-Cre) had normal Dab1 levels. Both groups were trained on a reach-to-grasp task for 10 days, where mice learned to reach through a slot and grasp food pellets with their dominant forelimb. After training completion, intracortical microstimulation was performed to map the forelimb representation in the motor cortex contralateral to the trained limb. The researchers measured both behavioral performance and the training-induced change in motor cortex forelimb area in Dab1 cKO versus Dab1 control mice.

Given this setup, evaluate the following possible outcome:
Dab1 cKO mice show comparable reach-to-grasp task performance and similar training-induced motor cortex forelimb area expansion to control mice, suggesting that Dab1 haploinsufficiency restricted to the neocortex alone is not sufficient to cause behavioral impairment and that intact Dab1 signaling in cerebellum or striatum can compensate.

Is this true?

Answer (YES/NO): NO